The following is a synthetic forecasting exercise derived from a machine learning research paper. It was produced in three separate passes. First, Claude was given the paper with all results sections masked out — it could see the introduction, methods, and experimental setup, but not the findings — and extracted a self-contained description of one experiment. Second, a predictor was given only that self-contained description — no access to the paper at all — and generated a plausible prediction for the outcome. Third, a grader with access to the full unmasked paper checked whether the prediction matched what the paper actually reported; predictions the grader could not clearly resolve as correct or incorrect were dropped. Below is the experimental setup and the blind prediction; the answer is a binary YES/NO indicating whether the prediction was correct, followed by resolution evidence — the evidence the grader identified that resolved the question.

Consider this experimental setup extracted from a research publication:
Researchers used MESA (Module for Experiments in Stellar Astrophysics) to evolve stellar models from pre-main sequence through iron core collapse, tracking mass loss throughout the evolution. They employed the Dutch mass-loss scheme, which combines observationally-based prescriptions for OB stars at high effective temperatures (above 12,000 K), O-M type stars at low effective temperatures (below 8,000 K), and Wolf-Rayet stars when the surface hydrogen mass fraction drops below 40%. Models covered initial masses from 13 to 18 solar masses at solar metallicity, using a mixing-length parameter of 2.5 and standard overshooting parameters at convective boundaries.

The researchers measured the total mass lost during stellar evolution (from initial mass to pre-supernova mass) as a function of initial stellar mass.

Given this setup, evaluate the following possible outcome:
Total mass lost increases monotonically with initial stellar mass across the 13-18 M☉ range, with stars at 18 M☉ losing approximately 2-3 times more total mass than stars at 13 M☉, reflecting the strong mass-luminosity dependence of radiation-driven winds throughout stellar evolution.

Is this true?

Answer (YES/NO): NO